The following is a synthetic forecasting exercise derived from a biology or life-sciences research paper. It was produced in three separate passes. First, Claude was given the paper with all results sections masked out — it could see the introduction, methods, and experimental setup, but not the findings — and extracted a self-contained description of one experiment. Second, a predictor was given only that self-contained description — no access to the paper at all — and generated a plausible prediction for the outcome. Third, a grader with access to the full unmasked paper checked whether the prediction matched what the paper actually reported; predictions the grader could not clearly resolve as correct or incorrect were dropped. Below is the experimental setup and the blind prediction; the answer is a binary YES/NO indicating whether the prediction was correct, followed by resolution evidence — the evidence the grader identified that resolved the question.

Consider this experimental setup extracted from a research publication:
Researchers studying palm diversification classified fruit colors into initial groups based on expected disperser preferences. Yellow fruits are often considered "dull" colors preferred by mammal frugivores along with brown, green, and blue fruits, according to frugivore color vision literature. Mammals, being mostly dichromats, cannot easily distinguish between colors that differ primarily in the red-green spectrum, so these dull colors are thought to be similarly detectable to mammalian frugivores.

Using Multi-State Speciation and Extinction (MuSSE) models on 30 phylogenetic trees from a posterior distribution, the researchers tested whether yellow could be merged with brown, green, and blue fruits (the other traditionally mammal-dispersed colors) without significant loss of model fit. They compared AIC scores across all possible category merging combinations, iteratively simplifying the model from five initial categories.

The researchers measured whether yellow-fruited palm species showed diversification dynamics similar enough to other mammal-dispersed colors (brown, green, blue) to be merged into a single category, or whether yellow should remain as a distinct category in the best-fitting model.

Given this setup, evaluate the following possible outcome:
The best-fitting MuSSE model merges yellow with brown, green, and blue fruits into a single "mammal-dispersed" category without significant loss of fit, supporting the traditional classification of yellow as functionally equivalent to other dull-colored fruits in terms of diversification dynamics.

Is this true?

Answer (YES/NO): NO